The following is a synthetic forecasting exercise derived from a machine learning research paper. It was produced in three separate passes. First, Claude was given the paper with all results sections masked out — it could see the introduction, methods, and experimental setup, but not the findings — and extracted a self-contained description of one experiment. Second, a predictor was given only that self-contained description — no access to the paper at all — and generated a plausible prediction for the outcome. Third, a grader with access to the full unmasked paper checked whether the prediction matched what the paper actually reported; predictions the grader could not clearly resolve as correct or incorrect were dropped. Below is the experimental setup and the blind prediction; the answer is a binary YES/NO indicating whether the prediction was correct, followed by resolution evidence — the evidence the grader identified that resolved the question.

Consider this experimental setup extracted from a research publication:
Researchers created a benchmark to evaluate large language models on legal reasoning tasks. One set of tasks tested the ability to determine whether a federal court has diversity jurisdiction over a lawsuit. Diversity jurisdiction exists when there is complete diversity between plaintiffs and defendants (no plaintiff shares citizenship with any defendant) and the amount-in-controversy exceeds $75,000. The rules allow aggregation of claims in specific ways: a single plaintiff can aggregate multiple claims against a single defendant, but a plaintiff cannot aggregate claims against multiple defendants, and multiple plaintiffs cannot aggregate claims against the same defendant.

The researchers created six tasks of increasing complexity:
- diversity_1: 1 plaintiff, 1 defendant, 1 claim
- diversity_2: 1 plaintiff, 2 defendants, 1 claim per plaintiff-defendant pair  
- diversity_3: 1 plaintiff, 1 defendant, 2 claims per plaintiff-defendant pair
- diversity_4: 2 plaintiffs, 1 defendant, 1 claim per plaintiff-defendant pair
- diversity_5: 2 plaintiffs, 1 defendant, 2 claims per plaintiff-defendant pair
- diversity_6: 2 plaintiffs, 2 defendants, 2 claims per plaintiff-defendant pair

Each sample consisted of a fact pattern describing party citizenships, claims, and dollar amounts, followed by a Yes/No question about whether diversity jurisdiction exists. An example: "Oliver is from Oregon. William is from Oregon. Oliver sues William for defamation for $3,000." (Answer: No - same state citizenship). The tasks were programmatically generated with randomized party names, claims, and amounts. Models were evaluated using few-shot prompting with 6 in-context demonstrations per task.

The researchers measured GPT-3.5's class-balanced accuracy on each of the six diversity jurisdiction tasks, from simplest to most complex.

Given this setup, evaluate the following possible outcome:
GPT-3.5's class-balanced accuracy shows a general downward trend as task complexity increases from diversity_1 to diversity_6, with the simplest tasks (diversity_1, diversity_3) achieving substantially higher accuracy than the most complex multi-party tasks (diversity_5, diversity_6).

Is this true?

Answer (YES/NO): NO